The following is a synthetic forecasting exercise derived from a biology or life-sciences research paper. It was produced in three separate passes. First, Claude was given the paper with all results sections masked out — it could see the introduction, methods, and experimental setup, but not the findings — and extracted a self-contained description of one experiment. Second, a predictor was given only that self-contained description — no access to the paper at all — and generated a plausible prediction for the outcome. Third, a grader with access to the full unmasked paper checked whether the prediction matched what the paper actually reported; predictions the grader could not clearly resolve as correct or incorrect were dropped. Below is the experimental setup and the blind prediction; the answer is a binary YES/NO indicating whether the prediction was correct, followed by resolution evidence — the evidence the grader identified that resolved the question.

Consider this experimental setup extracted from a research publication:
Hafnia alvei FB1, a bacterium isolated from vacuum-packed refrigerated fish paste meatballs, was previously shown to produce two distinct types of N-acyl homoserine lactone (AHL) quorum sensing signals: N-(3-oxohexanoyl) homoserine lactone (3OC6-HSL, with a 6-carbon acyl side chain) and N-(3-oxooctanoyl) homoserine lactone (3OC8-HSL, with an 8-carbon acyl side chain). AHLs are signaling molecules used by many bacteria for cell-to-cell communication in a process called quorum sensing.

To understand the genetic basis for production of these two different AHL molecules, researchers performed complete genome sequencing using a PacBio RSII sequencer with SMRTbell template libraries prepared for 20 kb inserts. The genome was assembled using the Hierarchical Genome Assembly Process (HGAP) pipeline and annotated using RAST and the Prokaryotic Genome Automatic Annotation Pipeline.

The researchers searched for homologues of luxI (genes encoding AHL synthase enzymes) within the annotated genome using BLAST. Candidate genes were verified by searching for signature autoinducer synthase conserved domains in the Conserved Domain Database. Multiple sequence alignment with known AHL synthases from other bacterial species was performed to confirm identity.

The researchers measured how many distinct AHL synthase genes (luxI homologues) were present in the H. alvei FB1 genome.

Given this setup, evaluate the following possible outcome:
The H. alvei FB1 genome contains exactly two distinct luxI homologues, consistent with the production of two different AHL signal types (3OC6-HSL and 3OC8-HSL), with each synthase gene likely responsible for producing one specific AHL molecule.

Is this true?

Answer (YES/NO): NO